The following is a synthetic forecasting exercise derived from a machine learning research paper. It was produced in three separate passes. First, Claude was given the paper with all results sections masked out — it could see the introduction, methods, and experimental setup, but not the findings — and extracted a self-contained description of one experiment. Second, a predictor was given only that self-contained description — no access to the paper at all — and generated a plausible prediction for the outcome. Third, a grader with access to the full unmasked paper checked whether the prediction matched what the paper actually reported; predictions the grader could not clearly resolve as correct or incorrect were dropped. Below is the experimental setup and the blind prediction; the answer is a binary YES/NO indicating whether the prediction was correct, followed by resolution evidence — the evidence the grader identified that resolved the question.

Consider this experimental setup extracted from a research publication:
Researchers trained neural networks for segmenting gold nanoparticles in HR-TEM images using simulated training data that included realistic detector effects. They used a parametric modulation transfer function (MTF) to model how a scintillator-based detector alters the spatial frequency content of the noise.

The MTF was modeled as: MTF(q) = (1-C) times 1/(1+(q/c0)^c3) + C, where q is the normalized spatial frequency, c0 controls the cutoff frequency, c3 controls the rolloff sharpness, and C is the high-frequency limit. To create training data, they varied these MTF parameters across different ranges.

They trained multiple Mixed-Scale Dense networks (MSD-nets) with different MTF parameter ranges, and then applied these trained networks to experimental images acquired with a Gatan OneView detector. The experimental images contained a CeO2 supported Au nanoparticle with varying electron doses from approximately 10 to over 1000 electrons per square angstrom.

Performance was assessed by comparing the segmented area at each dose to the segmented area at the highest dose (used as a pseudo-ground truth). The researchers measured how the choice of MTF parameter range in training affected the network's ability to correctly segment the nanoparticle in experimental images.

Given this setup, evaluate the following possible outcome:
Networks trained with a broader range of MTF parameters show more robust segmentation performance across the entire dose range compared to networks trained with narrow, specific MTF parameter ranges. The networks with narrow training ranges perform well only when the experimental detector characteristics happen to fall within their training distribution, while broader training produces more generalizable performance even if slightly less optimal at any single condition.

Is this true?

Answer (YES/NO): NO